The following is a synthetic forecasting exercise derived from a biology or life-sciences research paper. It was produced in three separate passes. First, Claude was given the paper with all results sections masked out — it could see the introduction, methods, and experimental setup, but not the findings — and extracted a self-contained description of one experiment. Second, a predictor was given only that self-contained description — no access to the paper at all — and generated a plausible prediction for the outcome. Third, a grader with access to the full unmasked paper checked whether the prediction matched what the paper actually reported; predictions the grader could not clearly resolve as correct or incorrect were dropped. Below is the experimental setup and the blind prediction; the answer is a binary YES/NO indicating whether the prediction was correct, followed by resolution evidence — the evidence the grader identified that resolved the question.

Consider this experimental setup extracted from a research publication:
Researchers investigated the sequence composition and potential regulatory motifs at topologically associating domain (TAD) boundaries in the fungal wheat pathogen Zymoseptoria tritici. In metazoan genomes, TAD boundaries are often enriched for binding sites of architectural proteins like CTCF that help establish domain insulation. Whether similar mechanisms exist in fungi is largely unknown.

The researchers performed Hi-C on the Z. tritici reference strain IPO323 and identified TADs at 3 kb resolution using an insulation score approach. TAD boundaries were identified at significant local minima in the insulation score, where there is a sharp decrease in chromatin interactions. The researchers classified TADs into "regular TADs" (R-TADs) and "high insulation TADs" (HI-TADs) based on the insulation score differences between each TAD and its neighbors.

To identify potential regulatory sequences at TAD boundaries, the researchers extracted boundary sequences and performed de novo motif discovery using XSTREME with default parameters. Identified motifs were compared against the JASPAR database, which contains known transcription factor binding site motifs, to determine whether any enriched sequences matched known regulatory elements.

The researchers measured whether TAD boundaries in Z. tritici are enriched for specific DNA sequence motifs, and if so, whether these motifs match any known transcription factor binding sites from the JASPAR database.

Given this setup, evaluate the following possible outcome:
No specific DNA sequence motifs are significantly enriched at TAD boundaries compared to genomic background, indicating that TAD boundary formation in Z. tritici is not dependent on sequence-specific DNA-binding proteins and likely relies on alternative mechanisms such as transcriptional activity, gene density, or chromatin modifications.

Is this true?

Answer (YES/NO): NO